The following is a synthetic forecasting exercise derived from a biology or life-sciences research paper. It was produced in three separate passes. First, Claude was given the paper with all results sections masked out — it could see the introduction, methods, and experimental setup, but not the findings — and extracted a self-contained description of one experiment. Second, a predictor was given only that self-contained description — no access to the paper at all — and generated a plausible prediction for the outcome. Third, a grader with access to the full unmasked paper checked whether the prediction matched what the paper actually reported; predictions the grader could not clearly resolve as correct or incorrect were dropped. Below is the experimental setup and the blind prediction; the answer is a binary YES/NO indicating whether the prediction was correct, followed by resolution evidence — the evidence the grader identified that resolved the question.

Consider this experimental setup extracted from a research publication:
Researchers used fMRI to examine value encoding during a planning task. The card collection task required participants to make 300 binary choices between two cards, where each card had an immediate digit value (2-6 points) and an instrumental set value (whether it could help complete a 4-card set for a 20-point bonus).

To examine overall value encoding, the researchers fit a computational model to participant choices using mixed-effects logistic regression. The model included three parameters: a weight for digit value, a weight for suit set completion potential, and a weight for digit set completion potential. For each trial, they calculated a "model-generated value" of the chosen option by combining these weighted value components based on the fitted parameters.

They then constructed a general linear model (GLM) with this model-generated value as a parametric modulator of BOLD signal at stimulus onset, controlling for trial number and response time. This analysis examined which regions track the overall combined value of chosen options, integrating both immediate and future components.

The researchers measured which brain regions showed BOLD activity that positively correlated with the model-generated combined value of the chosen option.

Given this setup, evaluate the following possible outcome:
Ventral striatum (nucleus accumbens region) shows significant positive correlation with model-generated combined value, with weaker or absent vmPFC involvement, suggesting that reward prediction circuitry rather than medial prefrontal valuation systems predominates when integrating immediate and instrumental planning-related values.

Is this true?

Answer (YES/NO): NO